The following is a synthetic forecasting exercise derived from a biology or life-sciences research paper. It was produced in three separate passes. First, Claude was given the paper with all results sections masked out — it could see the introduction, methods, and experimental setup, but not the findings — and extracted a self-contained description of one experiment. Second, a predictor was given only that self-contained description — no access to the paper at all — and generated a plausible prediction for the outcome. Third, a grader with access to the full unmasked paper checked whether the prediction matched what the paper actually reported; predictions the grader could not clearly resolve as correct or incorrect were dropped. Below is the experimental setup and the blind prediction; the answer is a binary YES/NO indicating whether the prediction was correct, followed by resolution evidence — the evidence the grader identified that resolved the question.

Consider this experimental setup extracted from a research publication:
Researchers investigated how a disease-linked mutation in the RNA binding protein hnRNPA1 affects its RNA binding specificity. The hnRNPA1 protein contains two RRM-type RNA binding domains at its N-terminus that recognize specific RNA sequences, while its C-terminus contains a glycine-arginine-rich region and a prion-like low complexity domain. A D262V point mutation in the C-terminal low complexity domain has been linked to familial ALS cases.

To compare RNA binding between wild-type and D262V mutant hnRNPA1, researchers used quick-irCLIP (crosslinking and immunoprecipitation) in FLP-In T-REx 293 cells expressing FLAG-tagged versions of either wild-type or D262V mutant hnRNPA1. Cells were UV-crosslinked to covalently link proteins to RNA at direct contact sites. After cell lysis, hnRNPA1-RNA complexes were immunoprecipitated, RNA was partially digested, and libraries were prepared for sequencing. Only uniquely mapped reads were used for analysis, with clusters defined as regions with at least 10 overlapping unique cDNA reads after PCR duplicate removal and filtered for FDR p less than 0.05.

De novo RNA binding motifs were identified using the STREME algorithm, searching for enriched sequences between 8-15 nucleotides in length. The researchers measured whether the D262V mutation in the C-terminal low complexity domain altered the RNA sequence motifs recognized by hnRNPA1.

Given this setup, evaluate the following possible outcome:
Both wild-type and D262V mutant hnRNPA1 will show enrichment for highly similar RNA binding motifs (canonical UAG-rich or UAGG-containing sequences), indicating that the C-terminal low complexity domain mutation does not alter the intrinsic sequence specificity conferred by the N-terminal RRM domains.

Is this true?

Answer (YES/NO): YES